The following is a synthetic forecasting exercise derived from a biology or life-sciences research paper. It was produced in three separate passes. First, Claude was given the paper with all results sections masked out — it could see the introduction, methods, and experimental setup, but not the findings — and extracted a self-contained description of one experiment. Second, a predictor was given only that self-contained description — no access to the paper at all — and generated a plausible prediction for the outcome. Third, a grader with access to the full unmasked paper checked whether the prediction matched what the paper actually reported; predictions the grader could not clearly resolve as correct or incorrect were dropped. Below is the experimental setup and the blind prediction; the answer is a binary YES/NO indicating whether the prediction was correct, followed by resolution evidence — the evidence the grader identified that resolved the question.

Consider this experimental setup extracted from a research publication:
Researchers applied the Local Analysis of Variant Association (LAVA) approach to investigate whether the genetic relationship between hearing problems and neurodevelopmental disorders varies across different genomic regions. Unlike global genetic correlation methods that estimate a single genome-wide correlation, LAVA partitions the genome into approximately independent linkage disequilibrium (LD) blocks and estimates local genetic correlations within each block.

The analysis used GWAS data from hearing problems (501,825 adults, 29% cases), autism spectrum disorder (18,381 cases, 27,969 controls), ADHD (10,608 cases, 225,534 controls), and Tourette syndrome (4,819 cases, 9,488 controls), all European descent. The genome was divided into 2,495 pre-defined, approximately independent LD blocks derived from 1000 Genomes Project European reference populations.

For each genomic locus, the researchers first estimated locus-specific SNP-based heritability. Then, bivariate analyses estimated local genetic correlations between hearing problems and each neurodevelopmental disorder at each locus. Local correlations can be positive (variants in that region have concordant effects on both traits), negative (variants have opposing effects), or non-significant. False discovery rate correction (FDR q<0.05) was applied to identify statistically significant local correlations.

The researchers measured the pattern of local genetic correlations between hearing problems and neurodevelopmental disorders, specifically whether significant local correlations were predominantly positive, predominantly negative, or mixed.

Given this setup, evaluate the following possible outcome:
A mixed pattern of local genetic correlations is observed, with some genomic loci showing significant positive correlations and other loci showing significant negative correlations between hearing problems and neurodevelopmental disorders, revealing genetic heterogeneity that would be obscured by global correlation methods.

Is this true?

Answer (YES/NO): NO